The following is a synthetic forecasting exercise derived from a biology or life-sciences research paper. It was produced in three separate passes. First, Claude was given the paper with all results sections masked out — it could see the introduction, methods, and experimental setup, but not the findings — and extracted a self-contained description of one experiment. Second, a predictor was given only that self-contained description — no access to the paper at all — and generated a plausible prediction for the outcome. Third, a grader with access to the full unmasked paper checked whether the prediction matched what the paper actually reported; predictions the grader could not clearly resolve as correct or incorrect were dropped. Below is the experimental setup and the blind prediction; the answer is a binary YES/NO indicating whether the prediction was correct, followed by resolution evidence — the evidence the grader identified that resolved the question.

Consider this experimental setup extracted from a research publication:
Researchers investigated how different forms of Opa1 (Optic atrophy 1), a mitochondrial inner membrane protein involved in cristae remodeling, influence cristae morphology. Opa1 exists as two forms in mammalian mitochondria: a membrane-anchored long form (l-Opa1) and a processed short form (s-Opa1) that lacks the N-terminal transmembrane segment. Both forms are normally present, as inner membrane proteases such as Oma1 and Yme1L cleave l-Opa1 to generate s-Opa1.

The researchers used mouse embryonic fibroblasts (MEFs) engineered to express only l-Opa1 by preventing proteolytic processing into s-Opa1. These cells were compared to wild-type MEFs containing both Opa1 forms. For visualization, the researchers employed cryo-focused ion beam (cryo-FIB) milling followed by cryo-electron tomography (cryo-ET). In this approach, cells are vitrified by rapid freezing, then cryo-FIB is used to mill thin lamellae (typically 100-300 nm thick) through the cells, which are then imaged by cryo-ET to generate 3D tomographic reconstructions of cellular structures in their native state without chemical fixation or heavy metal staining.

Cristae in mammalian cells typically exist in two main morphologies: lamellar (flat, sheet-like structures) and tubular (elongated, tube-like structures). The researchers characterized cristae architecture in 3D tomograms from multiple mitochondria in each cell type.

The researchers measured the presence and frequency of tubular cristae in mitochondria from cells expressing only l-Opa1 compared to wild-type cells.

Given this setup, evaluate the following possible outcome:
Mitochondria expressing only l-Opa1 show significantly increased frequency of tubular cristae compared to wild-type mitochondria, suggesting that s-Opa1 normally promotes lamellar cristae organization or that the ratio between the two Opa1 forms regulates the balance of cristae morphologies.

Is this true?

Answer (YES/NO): NO